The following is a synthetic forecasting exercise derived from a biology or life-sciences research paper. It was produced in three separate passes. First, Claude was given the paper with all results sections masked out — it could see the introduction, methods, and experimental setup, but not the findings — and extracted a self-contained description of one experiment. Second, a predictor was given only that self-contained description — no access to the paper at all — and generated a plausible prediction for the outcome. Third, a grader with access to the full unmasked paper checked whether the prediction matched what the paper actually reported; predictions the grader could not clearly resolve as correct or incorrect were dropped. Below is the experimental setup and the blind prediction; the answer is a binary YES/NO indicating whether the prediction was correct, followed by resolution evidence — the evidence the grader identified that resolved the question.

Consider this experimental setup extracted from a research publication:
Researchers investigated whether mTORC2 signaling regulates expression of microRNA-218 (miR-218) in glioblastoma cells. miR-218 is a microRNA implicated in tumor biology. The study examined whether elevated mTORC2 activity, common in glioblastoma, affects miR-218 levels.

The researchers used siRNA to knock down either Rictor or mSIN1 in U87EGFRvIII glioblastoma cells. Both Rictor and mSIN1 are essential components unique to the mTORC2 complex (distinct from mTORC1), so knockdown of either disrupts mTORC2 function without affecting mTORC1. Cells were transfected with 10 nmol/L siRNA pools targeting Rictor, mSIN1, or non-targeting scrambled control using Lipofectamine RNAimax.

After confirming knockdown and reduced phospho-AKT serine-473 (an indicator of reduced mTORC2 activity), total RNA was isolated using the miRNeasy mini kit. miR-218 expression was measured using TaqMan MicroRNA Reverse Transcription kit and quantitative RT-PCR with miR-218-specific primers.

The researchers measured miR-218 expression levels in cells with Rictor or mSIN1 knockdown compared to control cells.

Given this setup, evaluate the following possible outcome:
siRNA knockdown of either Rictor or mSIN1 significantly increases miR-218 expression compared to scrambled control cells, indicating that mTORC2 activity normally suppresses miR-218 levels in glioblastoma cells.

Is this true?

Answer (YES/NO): YES